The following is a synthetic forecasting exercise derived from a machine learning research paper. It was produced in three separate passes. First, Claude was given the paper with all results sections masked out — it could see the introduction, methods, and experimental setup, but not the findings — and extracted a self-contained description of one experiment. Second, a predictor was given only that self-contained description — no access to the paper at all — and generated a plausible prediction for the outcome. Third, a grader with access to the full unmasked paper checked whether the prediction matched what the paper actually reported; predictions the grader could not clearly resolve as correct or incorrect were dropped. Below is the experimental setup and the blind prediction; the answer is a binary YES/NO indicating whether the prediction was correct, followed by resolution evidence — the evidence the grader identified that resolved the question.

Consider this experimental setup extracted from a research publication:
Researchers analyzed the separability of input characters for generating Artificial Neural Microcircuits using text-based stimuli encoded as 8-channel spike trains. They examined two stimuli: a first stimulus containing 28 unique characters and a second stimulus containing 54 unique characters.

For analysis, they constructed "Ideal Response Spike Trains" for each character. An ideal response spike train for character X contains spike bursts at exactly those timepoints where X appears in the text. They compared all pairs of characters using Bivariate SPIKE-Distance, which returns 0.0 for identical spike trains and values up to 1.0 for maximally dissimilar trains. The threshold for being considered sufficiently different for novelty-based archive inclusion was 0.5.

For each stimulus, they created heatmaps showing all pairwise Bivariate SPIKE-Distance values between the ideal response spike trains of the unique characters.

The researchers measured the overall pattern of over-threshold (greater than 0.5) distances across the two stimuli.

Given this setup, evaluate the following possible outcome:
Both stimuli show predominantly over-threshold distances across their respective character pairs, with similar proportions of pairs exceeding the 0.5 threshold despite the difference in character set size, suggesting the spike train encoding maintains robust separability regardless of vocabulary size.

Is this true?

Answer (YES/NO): NO